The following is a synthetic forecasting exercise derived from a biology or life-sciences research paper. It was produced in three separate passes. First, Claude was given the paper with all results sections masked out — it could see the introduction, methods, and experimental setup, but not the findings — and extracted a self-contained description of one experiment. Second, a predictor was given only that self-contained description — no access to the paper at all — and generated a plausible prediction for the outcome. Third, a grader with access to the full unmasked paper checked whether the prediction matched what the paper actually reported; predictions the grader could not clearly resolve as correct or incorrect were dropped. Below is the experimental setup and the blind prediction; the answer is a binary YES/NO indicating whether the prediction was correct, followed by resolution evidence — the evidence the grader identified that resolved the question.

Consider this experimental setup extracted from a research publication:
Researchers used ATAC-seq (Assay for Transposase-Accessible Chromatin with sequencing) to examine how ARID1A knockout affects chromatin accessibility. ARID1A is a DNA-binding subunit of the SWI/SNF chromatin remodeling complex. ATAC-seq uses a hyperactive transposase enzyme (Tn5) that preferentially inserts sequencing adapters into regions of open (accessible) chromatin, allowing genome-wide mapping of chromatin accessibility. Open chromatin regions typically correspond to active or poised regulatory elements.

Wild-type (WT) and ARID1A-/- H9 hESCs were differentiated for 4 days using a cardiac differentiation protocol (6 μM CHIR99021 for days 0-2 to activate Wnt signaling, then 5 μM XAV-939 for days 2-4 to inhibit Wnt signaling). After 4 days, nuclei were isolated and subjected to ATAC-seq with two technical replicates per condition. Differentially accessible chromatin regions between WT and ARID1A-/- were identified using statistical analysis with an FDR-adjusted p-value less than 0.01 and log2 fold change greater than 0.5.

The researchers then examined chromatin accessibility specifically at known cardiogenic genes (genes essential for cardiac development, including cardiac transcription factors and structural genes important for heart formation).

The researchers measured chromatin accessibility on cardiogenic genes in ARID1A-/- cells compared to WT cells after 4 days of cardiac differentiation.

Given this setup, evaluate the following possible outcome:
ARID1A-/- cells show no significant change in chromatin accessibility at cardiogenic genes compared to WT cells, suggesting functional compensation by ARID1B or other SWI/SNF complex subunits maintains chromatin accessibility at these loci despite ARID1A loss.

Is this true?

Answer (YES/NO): NO